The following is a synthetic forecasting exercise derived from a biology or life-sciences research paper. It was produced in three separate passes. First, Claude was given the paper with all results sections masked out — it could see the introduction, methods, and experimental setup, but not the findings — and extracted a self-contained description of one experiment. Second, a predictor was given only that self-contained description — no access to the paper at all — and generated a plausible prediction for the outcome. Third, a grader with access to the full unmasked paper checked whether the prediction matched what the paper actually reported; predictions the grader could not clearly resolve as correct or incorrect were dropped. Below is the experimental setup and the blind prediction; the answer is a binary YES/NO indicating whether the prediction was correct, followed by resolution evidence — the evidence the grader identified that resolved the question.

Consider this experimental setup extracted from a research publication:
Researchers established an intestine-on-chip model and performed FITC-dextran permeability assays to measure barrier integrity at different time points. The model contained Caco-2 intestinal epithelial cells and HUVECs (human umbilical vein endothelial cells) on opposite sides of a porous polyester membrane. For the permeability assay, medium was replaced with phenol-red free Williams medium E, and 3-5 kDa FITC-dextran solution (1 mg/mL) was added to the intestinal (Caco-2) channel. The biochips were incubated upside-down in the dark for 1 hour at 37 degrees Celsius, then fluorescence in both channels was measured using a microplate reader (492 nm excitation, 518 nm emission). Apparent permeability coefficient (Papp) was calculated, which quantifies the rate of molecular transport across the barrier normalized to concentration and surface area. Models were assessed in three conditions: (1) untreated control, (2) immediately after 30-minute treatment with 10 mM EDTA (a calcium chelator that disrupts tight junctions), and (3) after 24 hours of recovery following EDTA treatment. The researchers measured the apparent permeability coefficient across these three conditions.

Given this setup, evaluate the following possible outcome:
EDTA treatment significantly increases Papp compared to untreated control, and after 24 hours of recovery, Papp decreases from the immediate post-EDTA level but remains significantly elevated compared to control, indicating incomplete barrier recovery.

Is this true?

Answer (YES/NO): NO